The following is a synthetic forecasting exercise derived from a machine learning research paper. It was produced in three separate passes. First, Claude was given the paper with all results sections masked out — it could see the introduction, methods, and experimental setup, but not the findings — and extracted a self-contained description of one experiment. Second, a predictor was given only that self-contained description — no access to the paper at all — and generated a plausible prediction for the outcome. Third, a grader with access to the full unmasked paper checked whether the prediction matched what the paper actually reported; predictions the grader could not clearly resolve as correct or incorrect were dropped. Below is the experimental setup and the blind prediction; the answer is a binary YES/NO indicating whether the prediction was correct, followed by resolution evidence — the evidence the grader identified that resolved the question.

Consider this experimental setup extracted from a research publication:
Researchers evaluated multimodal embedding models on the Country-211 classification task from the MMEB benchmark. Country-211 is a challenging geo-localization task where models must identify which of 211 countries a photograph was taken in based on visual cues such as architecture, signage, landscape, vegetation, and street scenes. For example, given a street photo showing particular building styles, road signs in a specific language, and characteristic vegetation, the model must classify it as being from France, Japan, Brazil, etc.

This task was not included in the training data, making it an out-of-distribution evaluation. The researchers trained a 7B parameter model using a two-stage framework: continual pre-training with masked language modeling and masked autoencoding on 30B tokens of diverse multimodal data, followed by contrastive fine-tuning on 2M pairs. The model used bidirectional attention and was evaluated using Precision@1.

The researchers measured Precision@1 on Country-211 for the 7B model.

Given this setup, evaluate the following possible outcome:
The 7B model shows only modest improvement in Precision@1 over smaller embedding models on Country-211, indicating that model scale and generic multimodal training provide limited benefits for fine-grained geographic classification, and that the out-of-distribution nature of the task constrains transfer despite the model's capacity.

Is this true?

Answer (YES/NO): NO